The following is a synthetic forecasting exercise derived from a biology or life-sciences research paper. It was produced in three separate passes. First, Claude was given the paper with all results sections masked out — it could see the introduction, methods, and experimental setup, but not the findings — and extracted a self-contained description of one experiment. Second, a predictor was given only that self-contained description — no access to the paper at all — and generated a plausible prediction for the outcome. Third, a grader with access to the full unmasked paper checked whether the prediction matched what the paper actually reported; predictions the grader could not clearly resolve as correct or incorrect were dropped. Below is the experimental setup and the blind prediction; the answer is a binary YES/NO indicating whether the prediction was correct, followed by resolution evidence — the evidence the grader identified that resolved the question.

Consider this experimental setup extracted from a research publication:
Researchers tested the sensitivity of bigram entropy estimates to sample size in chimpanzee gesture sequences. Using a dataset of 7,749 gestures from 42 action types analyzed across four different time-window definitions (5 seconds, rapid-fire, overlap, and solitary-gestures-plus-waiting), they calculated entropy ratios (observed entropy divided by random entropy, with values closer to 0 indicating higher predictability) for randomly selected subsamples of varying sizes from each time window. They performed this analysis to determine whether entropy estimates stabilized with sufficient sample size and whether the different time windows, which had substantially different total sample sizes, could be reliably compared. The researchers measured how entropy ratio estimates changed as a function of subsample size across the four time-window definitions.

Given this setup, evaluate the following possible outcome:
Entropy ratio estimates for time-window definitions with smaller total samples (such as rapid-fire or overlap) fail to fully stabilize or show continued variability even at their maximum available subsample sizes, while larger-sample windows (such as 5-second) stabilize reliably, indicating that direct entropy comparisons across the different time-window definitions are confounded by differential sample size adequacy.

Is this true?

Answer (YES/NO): NO